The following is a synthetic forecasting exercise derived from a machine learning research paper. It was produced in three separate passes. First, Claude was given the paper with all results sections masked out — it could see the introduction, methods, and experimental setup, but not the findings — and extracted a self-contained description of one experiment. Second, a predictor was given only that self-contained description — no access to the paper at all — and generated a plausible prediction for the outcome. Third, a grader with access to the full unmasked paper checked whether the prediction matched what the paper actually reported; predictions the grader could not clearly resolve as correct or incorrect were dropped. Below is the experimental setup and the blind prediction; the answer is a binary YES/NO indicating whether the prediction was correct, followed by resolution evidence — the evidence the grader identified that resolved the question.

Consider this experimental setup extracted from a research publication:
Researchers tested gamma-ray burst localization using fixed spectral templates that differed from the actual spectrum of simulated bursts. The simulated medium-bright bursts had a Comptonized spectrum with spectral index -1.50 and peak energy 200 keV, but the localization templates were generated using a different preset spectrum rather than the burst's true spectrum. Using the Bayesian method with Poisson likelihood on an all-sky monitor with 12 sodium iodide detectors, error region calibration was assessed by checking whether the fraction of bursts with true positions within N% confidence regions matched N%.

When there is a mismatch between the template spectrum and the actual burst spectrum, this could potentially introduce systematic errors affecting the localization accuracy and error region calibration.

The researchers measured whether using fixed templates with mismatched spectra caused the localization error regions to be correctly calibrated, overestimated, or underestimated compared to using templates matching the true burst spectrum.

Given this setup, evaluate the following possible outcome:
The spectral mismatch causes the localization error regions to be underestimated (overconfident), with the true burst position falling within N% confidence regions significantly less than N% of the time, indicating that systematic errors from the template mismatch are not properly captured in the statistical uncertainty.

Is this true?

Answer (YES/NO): YES